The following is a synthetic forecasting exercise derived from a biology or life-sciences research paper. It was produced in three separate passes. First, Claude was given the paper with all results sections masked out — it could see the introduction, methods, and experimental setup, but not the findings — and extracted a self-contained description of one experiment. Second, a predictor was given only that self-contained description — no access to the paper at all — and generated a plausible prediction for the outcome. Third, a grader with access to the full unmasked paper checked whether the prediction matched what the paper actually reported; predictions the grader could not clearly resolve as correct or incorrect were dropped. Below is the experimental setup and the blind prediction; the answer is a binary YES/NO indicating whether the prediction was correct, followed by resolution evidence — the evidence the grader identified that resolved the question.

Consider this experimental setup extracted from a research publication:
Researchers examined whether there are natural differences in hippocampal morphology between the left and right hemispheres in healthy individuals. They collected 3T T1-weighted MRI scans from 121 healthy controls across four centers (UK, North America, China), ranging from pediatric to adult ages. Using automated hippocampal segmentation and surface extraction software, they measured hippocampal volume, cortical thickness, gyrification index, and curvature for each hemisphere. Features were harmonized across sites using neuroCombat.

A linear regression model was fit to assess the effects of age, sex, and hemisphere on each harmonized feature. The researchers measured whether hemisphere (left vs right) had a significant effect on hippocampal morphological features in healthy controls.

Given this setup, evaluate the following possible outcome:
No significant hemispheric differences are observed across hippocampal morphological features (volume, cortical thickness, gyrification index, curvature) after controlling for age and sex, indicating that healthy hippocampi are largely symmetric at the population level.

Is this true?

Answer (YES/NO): NO